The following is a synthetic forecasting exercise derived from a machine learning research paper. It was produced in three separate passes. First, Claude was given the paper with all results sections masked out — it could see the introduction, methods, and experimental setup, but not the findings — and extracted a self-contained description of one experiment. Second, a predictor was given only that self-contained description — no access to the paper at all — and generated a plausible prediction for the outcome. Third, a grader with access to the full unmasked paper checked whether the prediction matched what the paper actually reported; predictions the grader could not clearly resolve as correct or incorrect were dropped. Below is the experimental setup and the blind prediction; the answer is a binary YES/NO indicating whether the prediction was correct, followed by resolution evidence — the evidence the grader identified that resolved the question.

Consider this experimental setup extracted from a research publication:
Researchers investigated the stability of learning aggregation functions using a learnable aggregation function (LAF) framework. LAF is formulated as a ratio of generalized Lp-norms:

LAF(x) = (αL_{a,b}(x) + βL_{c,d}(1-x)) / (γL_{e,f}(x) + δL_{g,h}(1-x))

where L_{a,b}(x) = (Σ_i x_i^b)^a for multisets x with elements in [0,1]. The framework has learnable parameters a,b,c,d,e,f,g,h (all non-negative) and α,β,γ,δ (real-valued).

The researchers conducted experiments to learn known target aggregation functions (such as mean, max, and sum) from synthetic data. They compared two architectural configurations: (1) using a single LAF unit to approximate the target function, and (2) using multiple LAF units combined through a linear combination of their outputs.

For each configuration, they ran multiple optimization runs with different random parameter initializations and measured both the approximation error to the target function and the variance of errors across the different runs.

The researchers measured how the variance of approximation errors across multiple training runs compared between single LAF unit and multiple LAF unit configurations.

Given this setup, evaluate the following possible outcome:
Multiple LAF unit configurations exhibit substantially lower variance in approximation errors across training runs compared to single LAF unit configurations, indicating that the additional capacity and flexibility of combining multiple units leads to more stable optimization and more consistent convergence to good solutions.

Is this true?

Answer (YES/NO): YES